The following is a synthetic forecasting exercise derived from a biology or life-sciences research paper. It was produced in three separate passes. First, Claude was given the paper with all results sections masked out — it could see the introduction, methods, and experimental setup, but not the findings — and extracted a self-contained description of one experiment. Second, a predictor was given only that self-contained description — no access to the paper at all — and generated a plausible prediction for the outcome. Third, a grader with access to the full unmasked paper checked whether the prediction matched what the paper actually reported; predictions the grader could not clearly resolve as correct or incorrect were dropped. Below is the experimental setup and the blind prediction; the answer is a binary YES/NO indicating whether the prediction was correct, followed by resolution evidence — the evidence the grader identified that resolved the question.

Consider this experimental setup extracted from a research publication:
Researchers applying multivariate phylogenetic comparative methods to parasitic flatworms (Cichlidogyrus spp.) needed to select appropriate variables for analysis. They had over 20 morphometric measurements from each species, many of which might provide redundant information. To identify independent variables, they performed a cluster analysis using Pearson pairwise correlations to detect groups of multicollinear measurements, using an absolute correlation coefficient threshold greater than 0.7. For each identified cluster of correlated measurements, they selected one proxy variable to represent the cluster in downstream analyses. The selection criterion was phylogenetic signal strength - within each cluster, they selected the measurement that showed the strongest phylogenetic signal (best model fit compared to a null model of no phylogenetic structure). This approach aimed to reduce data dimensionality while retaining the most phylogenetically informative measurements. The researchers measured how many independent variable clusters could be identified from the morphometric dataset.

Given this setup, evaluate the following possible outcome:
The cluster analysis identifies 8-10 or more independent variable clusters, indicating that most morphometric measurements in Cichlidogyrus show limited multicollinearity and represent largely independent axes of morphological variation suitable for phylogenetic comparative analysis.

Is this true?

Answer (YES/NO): NO